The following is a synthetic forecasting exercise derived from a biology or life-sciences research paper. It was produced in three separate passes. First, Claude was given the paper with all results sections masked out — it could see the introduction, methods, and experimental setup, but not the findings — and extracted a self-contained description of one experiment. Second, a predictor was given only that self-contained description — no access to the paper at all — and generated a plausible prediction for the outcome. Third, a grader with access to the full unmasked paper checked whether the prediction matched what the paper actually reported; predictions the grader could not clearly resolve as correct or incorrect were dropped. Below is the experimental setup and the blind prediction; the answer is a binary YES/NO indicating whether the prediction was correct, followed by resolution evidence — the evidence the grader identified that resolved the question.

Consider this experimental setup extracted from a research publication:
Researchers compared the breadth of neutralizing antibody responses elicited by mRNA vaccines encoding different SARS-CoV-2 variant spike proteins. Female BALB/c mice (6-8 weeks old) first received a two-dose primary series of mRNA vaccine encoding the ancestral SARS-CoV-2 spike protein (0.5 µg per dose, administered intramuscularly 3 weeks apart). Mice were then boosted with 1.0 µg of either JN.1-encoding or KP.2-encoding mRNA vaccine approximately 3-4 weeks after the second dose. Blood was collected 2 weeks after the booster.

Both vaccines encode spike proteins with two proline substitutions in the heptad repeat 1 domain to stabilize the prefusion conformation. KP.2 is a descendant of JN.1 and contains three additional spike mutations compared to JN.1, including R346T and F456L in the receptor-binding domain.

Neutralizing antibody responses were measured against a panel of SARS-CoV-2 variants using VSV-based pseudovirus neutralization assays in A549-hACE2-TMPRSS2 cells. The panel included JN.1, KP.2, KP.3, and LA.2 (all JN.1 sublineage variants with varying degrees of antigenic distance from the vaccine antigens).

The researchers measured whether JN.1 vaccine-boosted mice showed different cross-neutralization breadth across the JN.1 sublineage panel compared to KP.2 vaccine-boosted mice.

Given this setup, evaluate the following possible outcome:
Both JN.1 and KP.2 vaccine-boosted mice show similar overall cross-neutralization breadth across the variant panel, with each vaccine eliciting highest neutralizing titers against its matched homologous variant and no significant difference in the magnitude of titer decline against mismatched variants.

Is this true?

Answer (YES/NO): NO